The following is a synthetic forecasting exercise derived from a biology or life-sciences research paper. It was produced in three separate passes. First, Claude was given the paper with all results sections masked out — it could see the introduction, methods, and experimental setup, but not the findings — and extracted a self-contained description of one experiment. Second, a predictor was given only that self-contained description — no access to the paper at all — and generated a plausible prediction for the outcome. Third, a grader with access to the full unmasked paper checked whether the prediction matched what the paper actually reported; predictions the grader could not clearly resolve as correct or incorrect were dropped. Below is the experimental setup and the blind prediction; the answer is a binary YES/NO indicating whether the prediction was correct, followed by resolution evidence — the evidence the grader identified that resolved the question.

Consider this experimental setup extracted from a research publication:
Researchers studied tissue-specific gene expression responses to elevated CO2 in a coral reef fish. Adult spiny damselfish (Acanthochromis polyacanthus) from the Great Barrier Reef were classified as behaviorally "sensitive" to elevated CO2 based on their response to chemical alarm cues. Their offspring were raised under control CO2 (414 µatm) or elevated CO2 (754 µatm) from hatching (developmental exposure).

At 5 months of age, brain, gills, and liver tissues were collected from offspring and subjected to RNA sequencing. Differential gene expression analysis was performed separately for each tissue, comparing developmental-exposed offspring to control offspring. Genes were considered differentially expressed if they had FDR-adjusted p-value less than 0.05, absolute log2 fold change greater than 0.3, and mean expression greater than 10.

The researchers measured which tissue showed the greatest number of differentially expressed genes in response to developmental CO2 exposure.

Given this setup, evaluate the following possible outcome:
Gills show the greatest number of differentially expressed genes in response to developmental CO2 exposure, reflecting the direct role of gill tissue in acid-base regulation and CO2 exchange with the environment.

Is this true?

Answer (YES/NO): NO